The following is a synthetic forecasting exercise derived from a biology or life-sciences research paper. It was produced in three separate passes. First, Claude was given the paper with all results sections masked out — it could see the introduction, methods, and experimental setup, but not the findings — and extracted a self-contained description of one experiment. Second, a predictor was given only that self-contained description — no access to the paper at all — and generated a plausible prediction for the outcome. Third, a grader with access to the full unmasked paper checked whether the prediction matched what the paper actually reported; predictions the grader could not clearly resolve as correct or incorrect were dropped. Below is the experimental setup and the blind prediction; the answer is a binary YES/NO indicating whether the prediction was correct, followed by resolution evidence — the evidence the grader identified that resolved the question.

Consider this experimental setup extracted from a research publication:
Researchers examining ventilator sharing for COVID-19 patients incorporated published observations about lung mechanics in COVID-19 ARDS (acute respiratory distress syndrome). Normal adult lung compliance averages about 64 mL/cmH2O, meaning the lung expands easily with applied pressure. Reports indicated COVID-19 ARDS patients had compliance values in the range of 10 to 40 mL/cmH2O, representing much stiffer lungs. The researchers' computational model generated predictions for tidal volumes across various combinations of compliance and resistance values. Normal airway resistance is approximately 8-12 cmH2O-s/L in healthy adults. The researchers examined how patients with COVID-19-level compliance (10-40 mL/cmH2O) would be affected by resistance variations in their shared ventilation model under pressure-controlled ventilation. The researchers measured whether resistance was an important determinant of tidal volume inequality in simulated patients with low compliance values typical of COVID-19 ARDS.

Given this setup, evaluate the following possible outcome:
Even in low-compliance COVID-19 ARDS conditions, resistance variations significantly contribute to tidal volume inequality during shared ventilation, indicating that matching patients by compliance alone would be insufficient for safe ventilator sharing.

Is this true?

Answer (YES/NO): NO